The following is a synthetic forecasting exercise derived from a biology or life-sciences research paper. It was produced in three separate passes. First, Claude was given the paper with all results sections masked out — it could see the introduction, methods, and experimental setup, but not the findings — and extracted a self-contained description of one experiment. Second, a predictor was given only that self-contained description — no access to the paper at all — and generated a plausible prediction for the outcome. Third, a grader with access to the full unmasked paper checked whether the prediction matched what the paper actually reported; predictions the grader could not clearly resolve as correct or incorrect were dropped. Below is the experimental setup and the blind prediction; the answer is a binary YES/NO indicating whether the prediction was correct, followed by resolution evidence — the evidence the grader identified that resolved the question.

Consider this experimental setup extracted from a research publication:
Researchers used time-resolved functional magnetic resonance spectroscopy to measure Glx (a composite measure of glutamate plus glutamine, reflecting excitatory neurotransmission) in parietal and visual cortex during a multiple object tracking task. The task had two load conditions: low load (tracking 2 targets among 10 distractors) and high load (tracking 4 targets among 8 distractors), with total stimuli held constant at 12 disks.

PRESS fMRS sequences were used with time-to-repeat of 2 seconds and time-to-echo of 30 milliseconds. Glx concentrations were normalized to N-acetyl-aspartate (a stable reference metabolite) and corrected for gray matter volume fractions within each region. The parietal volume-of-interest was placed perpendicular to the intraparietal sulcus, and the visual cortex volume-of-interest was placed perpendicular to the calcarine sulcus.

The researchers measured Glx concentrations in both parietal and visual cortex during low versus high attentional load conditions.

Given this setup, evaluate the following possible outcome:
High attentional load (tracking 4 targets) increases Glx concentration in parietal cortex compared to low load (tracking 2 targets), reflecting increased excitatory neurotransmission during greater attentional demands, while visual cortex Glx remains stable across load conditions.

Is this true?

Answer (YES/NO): NO